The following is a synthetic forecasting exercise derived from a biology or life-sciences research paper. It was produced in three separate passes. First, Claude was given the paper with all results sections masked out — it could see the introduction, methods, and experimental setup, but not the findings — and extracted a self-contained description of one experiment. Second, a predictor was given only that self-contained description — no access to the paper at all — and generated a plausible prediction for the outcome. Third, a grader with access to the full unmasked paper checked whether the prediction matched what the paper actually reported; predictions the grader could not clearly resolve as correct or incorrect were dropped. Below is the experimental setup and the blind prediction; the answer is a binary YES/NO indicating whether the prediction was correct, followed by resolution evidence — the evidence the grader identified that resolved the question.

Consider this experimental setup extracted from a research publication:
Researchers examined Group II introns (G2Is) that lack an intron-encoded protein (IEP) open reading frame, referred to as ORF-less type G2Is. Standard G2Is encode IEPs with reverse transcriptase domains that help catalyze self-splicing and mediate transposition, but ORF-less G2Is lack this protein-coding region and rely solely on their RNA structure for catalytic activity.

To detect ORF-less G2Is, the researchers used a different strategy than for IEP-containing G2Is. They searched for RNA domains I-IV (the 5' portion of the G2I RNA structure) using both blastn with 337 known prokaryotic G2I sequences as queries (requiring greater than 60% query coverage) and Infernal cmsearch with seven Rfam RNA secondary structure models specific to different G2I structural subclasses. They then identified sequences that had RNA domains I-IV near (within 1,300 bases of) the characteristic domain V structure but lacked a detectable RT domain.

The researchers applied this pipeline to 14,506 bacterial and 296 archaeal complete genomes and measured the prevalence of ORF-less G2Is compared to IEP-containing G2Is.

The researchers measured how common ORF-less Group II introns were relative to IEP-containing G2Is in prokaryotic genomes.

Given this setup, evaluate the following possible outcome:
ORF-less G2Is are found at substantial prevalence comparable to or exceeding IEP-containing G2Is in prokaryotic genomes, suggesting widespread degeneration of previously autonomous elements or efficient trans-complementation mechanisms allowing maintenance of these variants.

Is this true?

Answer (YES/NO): NO